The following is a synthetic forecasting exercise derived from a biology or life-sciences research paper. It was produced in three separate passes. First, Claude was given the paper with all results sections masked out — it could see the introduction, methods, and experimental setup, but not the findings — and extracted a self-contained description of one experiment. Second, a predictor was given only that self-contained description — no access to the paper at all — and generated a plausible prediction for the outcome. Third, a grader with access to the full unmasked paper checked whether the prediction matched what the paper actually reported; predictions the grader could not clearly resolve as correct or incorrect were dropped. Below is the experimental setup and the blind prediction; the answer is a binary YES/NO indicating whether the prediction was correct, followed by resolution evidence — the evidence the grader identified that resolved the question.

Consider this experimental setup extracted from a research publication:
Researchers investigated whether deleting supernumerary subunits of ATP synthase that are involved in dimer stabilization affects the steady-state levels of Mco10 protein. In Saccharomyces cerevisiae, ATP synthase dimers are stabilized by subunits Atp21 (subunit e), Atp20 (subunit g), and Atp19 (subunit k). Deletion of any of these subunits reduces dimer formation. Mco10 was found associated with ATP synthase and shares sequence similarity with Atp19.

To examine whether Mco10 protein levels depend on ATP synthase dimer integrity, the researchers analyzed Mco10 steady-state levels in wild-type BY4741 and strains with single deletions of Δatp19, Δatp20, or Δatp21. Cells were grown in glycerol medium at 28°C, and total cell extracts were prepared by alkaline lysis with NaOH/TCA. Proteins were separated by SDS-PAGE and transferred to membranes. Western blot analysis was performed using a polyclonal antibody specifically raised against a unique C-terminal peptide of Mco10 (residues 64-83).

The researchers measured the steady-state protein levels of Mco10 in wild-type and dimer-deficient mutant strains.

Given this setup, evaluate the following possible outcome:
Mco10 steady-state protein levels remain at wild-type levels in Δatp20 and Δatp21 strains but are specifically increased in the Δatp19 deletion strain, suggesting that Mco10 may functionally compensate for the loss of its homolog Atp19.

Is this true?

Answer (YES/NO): NO